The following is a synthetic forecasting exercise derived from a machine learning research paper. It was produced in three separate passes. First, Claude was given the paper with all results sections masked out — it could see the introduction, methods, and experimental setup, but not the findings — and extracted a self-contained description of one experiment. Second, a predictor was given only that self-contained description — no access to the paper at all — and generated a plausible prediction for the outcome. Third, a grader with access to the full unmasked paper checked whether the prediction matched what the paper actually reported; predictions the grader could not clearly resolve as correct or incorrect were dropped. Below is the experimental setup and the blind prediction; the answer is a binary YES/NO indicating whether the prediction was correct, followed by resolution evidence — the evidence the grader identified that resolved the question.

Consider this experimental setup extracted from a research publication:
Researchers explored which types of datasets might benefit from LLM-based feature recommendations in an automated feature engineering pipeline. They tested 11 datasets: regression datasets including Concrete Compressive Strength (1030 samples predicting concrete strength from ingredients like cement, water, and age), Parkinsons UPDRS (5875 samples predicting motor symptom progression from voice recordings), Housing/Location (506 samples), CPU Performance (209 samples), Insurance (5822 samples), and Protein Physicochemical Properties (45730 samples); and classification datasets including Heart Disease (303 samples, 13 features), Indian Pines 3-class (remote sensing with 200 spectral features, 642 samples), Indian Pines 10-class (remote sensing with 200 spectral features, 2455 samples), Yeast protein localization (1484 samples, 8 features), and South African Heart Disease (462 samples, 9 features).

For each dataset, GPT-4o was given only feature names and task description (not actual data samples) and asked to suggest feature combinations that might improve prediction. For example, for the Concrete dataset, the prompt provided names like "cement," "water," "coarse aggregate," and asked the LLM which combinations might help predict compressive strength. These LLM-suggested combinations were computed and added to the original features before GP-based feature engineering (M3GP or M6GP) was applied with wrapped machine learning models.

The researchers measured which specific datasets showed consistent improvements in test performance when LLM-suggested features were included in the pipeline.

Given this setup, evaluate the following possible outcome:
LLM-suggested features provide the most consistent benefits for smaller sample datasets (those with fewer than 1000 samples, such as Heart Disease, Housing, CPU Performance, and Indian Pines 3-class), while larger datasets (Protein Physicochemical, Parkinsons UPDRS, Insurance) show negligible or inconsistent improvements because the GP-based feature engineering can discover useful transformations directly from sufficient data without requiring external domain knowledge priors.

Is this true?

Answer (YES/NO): NO